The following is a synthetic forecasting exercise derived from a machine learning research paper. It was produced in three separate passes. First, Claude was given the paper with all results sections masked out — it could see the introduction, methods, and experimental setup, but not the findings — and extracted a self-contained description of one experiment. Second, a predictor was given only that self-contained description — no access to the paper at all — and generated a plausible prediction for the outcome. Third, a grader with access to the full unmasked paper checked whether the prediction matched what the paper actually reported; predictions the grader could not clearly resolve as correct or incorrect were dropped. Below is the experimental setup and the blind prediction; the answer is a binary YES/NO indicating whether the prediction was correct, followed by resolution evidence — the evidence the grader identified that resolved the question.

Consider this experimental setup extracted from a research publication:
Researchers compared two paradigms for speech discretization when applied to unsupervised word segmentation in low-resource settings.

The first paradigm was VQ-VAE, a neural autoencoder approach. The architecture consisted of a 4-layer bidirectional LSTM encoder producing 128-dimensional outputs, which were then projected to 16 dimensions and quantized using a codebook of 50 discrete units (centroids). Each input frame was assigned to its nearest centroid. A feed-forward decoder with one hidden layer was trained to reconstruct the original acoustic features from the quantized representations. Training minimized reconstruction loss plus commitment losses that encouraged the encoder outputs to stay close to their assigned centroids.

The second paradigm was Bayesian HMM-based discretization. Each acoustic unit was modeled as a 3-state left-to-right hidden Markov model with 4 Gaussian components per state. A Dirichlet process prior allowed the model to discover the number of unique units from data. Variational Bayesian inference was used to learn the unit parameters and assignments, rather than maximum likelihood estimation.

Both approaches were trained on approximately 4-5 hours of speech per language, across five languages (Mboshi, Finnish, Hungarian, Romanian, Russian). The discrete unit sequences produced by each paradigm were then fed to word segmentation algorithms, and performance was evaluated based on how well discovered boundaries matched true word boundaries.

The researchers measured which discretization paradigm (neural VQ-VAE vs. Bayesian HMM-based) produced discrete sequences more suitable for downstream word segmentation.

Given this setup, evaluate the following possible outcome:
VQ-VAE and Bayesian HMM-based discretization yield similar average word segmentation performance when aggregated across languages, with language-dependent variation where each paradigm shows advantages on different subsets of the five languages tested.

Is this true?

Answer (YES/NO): NO